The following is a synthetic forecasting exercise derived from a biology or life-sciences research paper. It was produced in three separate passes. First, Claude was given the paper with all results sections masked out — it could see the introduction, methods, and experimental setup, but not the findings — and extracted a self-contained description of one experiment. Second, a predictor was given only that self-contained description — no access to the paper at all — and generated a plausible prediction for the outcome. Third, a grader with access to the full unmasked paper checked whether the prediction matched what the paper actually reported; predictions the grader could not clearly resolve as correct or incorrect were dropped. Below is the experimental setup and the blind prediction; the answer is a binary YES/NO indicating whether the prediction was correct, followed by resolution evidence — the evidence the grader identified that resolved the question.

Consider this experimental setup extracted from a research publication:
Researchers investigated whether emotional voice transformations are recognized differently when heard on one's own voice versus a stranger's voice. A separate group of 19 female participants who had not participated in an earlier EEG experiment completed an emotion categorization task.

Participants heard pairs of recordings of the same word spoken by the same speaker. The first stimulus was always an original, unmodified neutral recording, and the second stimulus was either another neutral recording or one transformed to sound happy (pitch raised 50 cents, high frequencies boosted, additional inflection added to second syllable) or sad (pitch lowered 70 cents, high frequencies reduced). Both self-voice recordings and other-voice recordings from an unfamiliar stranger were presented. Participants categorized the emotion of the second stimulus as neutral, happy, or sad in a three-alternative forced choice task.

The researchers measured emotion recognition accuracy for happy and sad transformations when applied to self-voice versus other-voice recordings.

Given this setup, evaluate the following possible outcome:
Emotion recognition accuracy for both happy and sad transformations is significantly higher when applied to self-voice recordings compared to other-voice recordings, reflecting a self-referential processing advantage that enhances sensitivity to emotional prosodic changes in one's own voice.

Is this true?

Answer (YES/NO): NO